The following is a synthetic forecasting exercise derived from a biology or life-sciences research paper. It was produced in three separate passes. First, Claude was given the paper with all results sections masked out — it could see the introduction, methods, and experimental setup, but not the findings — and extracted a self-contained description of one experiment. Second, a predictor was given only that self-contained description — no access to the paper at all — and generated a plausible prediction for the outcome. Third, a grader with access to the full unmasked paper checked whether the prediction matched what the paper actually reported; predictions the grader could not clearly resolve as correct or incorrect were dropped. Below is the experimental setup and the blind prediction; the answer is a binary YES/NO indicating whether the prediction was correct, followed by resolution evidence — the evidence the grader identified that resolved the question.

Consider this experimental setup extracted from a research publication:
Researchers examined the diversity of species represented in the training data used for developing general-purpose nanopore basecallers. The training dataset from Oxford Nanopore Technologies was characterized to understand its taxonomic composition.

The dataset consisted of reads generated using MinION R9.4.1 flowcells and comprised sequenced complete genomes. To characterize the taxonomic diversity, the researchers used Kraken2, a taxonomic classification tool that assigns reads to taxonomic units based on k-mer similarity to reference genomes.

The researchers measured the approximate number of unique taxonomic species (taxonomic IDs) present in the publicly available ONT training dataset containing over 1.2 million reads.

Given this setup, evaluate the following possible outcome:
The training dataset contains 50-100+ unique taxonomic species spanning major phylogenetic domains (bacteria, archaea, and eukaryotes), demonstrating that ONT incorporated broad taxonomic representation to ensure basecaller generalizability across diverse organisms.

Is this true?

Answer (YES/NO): NO